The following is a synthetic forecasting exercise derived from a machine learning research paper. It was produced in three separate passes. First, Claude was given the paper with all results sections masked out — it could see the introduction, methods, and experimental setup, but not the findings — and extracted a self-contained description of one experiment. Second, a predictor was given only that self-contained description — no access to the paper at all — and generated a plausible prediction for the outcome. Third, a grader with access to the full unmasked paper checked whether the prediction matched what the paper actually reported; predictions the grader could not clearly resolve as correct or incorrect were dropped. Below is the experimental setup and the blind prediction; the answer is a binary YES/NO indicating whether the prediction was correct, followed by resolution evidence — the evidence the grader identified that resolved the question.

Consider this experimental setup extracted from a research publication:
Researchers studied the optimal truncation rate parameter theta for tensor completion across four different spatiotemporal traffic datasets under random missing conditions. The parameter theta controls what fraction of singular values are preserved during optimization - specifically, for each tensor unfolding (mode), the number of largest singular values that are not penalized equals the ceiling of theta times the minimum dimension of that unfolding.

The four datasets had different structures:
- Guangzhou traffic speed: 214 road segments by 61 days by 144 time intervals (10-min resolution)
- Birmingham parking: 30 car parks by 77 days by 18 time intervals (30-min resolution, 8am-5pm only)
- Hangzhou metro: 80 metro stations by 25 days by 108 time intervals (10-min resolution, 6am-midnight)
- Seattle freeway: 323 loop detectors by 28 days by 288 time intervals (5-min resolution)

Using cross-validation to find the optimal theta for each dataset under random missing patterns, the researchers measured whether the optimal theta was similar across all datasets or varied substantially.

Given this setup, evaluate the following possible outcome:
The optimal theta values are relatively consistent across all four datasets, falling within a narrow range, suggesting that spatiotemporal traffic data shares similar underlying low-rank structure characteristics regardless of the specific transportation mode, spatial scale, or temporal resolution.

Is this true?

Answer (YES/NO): NO